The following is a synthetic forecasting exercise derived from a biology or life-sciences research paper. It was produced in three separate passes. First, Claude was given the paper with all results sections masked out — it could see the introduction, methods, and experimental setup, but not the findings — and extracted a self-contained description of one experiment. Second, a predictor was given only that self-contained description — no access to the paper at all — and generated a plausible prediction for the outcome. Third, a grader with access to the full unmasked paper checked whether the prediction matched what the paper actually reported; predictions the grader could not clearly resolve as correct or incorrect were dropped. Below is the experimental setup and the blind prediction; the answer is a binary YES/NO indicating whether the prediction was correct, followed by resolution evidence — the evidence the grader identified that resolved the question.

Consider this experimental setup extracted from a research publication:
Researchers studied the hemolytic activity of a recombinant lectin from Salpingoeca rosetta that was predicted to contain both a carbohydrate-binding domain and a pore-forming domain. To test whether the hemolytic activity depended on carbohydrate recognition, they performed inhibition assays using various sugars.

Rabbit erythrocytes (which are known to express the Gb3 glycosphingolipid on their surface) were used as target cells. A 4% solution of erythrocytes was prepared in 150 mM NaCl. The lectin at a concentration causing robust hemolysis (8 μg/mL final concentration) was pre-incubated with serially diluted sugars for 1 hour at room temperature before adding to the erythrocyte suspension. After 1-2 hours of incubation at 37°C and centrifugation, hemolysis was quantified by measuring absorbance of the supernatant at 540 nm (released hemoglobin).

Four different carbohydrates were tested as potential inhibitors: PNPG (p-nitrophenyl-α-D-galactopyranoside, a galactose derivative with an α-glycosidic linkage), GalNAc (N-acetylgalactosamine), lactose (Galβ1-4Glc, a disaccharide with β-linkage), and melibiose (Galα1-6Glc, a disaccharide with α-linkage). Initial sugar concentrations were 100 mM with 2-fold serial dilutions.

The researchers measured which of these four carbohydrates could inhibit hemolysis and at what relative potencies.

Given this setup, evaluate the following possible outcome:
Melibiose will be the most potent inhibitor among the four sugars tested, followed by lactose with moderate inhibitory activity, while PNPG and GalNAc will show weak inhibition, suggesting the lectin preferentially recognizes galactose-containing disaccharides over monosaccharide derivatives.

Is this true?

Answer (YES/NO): NO